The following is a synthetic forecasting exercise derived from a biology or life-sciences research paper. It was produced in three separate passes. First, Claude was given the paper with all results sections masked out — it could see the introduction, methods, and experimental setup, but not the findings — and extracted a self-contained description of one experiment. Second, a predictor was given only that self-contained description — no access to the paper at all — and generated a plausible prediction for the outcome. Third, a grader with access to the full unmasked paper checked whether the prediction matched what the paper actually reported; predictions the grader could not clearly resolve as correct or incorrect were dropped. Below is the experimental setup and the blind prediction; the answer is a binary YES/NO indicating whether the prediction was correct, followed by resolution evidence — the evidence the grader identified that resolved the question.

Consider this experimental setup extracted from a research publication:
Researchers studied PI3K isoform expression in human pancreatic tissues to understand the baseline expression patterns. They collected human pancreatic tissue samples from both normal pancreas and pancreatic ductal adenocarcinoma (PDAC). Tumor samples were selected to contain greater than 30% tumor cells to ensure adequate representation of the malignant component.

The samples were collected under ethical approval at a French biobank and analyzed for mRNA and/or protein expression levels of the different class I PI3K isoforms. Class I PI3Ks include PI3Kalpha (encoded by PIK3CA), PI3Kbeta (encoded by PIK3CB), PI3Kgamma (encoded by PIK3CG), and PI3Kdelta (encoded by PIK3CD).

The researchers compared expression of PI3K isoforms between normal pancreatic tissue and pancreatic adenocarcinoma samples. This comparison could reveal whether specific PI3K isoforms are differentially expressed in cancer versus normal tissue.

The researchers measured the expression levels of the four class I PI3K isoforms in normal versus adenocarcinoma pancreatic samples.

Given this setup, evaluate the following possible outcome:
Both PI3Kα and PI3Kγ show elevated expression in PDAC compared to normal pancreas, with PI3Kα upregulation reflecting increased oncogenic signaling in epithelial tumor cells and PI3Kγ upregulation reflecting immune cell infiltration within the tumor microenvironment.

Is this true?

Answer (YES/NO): NO